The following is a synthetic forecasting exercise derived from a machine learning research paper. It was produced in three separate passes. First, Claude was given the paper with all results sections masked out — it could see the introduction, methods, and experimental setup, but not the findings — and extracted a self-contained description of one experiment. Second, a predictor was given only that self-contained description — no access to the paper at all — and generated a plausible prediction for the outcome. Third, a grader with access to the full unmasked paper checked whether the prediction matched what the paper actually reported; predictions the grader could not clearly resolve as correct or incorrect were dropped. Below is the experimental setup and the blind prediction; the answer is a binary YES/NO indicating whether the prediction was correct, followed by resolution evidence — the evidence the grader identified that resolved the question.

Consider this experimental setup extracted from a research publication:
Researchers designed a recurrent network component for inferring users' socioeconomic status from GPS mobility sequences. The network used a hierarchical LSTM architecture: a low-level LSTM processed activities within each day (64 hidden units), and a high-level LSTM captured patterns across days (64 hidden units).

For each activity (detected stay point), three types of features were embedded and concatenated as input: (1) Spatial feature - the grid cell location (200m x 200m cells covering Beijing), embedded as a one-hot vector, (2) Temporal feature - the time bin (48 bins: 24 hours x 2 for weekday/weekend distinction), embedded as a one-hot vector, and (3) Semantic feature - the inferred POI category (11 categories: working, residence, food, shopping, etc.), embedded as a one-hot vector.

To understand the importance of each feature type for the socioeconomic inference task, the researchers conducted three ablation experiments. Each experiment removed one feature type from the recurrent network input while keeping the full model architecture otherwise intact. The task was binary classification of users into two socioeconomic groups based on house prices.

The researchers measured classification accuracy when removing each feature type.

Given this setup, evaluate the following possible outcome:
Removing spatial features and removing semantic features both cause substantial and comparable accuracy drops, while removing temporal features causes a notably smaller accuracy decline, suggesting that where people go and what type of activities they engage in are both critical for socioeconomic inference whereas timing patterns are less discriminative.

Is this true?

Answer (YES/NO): NO